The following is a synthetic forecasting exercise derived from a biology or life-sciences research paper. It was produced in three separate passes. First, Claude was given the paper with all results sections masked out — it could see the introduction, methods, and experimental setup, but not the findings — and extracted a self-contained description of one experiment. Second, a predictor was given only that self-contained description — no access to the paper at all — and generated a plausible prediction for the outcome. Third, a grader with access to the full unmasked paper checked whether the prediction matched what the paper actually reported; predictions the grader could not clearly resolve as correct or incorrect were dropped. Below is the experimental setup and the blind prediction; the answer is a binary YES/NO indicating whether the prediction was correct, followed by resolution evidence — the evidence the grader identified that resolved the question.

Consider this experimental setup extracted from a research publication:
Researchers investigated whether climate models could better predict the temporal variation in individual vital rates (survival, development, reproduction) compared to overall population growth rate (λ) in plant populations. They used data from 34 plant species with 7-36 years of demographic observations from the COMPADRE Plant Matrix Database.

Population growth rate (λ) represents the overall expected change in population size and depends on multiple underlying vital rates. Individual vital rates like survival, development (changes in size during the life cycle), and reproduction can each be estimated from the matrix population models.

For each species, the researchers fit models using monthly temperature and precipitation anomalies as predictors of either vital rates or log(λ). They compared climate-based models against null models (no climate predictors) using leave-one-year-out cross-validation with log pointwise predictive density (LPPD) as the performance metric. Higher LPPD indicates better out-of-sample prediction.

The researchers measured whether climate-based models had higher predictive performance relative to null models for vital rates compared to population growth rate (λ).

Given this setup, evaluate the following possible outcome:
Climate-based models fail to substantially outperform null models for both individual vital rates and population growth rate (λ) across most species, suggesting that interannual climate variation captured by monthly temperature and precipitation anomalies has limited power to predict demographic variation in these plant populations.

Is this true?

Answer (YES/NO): YES